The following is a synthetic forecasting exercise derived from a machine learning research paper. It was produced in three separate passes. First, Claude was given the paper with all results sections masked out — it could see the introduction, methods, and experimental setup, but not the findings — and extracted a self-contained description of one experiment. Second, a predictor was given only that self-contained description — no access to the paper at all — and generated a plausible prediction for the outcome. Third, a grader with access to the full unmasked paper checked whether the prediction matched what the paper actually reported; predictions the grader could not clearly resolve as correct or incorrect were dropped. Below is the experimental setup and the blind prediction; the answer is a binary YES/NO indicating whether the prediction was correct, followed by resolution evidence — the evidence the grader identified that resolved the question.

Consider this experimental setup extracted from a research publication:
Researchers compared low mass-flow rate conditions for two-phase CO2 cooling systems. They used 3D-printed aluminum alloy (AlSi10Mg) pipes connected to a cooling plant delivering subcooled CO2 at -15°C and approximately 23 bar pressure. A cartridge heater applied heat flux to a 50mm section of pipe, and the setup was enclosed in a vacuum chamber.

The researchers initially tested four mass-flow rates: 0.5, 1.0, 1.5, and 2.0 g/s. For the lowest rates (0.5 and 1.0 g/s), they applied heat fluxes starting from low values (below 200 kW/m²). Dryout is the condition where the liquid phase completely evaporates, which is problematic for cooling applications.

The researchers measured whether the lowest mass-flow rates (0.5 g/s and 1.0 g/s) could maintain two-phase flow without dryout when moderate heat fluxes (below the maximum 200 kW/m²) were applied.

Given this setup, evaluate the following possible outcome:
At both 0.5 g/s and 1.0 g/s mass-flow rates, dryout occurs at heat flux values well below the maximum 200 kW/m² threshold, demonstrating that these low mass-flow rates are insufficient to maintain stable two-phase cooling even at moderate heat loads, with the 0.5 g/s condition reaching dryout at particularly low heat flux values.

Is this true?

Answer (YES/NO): NO